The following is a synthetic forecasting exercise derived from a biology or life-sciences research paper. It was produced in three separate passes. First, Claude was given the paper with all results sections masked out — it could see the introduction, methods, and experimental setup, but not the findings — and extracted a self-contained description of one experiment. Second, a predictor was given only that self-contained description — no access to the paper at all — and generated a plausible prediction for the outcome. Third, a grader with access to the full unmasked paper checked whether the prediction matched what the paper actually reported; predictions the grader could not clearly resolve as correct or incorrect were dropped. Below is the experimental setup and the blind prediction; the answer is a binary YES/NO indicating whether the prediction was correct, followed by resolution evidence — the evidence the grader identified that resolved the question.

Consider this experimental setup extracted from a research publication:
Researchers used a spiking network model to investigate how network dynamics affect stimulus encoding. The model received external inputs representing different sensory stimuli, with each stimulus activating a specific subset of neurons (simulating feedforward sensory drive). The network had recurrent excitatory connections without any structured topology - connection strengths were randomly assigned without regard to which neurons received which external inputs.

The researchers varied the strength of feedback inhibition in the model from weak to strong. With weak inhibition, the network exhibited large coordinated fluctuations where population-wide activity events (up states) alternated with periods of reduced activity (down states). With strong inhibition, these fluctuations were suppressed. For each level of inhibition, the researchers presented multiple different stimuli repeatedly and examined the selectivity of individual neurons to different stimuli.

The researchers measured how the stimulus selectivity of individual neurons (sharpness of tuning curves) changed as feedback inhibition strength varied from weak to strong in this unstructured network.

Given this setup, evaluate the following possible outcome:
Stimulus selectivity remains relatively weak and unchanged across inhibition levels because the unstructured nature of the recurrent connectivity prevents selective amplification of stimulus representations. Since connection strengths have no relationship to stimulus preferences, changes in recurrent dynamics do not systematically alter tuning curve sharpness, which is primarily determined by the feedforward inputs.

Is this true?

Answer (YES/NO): NO